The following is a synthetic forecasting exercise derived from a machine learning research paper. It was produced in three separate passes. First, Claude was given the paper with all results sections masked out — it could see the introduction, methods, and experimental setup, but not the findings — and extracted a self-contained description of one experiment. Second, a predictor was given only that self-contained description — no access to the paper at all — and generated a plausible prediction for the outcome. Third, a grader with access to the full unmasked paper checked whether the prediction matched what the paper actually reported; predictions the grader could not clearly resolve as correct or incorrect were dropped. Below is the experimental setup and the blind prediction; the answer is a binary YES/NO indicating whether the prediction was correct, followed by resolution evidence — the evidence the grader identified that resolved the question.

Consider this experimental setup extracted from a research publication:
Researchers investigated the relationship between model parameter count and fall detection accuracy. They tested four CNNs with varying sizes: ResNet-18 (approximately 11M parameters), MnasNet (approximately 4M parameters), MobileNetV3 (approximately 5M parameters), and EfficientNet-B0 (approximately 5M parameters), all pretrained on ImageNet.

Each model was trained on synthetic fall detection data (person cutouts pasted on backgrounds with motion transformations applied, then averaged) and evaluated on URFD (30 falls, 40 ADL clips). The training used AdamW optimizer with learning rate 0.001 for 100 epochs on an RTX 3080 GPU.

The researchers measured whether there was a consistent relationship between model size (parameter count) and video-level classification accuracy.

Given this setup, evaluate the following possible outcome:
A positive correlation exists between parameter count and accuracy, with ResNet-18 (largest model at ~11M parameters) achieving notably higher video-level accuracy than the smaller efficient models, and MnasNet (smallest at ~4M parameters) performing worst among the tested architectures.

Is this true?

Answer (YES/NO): NO